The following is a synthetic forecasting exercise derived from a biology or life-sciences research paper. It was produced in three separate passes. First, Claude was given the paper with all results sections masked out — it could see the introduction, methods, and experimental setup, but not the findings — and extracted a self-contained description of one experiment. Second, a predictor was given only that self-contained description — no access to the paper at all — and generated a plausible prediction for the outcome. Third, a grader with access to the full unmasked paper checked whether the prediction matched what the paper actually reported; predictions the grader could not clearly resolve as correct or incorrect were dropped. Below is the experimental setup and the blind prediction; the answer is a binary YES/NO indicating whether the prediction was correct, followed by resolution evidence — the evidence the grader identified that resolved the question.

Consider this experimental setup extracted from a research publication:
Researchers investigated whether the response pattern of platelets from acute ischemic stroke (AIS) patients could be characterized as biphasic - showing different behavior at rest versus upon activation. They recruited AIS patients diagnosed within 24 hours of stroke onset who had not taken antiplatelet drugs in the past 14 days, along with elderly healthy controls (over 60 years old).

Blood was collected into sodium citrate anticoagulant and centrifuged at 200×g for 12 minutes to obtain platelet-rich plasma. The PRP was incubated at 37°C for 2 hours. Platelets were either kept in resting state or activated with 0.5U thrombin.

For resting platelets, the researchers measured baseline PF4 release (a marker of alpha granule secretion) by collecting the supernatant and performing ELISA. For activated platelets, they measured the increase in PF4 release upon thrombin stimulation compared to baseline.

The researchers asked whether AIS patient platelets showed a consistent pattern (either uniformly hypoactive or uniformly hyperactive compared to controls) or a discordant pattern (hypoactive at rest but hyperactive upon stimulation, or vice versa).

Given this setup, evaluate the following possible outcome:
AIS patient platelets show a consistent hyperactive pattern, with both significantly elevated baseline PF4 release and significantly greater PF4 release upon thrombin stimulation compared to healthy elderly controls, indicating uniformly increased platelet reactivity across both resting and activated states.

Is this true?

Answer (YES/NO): NO